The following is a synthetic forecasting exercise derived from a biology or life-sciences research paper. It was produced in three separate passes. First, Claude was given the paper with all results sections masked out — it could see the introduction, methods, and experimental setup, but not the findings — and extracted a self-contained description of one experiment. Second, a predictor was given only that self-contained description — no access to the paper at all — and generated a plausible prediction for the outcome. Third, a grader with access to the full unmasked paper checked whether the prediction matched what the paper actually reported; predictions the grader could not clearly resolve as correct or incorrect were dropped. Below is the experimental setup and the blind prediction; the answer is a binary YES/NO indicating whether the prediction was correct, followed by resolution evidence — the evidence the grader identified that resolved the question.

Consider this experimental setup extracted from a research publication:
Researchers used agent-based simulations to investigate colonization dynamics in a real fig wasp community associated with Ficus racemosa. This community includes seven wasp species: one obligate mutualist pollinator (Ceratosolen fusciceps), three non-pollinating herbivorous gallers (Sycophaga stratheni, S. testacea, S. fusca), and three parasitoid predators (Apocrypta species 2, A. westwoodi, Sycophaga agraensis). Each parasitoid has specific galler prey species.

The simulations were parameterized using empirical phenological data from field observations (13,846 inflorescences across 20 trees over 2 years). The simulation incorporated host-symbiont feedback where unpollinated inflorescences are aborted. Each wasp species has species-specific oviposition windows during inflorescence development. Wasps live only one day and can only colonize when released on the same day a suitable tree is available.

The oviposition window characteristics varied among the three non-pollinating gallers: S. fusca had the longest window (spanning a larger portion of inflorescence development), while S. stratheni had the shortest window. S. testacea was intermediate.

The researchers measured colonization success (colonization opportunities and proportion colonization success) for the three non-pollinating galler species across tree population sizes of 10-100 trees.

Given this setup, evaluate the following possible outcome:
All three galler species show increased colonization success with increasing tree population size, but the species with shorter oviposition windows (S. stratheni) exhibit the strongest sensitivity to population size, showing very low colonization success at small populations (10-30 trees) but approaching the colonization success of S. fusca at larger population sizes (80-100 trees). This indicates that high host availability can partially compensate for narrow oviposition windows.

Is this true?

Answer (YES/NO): NO